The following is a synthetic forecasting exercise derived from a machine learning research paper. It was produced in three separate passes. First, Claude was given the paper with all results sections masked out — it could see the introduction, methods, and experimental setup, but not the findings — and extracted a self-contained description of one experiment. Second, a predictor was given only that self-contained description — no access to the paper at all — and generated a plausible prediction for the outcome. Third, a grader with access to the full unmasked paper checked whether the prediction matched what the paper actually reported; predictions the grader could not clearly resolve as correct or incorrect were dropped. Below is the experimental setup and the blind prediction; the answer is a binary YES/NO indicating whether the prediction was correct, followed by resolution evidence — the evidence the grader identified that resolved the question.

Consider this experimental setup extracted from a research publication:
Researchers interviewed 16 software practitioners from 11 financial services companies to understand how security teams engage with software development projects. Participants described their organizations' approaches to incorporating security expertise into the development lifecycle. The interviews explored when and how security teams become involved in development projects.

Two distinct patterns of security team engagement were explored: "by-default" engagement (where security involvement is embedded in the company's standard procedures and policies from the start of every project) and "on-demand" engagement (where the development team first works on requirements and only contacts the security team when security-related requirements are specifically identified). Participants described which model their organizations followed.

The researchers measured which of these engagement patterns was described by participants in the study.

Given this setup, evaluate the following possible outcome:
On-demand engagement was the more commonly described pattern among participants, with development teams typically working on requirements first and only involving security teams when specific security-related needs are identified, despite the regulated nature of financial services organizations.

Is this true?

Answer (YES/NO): NO